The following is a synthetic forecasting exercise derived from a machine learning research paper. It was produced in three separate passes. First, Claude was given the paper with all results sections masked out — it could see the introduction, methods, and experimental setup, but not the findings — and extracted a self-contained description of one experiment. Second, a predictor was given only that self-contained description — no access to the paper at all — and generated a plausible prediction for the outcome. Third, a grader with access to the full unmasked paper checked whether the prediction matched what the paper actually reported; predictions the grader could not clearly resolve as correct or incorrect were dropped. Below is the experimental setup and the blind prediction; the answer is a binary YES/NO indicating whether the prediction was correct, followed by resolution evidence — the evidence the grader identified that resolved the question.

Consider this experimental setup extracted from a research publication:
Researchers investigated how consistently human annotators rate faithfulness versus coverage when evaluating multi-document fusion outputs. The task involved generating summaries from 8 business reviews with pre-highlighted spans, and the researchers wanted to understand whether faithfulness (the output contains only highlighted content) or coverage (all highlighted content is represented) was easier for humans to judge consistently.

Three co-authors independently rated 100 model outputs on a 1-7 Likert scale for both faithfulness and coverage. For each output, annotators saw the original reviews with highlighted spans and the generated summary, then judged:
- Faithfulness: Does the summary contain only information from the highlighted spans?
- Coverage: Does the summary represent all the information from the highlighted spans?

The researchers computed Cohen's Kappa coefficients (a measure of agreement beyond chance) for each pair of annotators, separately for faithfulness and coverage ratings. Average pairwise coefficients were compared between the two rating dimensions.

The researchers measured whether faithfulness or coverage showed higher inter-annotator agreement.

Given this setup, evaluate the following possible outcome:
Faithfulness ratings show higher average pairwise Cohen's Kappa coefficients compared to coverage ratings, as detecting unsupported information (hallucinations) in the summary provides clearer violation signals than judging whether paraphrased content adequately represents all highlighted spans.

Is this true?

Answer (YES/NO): YES